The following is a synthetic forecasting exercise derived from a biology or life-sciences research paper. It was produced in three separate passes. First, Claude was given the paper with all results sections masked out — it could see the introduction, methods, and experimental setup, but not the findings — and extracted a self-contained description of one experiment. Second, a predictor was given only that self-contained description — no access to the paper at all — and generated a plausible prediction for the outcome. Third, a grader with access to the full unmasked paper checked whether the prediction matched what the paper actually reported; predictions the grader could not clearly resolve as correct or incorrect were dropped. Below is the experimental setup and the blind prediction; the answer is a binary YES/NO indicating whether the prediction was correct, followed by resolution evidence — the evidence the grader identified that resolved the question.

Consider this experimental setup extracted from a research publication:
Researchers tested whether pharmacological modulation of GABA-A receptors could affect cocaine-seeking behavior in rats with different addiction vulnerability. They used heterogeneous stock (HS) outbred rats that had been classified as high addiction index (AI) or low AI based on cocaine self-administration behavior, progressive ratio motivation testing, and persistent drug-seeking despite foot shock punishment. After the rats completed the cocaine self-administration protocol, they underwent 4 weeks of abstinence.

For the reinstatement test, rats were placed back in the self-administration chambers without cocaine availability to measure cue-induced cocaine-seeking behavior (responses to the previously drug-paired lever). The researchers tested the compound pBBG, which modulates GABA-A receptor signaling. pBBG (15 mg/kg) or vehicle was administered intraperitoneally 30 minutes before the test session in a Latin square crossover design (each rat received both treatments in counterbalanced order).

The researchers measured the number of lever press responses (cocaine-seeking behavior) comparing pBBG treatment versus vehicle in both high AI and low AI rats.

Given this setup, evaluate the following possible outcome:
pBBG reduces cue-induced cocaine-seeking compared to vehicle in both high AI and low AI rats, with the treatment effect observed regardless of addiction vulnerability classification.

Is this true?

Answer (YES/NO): NO